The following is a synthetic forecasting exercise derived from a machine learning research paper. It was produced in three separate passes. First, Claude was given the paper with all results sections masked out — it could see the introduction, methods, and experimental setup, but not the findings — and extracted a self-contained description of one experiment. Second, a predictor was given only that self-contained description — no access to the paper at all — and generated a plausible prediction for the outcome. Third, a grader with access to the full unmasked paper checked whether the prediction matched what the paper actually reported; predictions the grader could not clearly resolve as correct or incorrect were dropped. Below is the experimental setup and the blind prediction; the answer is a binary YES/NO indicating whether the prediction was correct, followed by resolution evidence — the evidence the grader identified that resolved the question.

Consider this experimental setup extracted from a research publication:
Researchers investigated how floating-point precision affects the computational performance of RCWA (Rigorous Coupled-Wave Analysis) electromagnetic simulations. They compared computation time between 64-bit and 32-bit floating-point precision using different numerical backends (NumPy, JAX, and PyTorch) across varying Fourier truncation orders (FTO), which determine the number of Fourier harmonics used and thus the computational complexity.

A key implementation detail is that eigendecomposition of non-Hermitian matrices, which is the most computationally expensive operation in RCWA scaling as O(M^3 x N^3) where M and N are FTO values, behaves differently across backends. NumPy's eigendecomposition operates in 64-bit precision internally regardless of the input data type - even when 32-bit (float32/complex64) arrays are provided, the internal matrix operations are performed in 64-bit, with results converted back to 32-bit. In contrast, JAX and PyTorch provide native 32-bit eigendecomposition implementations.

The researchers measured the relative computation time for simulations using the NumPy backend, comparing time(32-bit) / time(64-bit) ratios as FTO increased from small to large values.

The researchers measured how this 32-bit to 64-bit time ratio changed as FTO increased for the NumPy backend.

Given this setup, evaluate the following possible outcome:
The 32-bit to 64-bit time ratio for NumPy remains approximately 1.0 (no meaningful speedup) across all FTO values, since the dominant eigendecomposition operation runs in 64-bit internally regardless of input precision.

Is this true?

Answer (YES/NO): NO